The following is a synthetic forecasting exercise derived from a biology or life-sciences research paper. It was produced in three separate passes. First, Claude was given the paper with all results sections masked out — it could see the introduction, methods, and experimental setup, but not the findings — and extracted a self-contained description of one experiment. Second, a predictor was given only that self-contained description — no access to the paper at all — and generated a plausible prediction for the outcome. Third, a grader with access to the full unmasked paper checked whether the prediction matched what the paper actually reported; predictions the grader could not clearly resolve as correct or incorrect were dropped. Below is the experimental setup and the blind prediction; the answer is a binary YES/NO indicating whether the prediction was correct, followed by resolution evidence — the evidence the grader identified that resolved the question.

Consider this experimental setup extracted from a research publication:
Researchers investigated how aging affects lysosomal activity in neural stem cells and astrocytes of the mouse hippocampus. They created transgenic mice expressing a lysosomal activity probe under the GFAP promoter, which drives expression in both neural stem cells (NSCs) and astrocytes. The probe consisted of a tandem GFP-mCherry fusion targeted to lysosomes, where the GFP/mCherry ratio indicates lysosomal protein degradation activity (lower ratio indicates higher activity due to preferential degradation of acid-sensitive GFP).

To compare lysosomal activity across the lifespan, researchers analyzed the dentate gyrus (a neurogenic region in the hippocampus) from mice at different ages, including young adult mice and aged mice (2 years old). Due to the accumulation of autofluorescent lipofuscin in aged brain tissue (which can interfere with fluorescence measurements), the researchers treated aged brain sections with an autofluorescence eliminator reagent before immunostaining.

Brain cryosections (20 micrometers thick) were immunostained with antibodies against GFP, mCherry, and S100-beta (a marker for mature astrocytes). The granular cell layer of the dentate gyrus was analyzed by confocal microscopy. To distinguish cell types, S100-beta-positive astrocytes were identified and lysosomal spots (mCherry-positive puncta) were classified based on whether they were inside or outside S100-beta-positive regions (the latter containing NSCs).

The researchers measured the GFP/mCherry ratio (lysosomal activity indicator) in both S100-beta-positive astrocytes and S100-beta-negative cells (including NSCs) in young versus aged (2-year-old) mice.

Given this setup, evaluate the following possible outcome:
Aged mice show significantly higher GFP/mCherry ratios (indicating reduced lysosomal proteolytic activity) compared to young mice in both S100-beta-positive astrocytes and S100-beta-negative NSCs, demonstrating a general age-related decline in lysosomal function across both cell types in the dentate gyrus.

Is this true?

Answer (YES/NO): YES